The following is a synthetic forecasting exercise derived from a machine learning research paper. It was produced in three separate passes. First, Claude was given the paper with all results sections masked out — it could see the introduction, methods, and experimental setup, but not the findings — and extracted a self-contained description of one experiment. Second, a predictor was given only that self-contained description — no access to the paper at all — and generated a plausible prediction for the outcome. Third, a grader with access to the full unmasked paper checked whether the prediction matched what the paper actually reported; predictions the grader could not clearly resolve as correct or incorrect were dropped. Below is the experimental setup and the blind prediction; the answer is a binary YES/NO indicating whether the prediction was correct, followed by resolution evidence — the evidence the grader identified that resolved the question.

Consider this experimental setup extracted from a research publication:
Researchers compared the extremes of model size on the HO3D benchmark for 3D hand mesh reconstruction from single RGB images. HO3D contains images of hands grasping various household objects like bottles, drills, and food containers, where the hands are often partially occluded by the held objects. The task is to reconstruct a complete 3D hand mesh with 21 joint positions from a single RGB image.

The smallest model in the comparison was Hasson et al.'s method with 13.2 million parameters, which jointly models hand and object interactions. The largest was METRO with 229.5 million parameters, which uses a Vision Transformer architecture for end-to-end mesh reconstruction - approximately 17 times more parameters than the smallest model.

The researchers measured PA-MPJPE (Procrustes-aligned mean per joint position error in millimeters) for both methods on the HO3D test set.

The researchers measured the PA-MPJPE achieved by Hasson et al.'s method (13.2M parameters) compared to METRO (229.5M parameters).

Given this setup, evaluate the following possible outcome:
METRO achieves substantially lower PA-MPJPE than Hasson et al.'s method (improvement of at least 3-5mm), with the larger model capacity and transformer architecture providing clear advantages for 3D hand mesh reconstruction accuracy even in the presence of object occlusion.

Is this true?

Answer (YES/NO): NO